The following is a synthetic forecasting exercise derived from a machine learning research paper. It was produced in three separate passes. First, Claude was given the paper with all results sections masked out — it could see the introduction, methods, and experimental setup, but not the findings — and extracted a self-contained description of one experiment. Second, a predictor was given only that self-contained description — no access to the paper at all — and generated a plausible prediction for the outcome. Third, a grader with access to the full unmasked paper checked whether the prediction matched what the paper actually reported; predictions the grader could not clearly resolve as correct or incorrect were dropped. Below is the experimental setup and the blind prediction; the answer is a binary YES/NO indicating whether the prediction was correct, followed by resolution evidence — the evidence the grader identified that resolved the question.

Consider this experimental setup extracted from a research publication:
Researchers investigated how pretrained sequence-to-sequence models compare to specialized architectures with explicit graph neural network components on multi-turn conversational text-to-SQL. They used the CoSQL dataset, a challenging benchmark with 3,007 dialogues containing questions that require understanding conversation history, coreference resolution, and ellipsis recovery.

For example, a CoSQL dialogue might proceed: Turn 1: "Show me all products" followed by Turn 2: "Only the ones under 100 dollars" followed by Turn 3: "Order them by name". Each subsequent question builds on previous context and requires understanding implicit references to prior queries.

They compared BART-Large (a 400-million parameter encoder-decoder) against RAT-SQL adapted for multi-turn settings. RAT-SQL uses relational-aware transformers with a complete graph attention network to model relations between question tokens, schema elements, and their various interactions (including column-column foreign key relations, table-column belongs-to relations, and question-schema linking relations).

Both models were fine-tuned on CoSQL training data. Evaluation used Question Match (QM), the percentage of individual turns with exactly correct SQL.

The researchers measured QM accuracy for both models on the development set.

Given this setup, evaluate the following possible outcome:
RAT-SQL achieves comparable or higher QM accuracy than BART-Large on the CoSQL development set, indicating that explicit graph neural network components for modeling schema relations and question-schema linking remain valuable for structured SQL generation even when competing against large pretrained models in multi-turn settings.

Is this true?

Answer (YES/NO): YES